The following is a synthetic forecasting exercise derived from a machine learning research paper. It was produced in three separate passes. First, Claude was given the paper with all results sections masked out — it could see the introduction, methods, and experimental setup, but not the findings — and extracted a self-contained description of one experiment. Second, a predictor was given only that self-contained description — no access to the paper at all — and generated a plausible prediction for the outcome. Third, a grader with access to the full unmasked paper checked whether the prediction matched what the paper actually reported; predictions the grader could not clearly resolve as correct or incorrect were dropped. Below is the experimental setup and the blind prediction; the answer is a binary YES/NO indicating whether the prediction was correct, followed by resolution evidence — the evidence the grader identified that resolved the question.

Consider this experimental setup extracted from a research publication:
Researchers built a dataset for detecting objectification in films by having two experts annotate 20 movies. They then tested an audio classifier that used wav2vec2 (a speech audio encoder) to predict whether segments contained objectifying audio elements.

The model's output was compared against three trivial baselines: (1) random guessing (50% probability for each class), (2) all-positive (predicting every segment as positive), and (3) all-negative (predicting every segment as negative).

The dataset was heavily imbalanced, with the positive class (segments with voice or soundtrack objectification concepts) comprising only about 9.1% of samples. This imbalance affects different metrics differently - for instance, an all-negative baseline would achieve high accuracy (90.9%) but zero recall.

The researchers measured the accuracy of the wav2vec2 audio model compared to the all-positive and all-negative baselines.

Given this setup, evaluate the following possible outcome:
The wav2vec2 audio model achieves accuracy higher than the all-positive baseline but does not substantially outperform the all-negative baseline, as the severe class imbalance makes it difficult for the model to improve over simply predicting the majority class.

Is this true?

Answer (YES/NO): YES